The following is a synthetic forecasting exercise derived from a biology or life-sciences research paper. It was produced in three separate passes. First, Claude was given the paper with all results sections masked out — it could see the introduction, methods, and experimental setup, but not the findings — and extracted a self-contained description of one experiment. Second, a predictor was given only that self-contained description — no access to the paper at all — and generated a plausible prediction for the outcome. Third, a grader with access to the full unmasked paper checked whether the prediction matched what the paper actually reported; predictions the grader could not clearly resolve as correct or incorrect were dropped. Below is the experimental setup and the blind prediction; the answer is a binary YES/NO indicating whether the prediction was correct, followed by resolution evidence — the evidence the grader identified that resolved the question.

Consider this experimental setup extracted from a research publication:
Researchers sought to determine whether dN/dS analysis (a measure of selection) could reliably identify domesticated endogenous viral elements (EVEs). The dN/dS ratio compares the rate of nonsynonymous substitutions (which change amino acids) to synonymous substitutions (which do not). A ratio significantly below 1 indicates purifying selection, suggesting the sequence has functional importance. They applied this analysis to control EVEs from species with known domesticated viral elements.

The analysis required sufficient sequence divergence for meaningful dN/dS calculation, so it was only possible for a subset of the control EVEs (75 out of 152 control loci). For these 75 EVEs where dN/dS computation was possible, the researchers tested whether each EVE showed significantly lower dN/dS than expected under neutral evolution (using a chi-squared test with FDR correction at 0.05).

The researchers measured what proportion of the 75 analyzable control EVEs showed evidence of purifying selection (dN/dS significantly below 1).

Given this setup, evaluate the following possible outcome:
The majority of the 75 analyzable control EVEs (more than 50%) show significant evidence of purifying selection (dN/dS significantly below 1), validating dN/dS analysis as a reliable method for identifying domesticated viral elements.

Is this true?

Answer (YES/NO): YES